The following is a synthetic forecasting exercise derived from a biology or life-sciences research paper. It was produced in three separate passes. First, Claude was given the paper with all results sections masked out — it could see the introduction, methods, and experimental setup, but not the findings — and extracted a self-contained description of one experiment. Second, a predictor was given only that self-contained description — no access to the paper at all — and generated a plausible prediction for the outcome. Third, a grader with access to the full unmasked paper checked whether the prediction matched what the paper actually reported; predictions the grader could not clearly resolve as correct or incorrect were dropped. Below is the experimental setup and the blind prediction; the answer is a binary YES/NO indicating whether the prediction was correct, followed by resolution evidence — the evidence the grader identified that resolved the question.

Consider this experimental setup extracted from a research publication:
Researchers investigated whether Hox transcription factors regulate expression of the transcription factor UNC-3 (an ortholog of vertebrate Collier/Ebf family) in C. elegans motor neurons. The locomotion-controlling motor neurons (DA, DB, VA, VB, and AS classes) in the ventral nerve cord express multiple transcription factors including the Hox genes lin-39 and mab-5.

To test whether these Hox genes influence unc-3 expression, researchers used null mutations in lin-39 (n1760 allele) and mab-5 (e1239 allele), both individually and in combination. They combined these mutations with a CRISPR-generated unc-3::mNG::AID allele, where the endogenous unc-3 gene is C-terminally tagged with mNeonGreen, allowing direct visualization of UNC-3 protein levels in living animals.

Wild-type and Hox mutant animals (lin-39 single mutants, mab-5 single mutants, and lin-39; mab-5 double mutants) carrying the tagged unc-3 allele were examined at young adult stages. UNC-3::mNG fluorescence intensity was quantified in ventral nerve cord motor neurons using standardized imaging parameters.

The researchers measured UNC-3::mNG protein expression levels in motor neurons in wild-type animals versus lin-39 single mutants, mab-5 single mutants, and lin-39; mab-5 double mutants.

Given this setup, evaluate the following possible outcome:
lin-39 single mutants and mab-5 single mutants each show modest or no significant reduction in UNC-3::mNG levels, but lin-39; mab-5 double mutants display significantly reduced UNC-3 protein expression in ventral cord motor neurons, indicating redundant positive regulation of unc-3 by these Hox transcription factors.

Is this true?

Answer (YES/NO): NO